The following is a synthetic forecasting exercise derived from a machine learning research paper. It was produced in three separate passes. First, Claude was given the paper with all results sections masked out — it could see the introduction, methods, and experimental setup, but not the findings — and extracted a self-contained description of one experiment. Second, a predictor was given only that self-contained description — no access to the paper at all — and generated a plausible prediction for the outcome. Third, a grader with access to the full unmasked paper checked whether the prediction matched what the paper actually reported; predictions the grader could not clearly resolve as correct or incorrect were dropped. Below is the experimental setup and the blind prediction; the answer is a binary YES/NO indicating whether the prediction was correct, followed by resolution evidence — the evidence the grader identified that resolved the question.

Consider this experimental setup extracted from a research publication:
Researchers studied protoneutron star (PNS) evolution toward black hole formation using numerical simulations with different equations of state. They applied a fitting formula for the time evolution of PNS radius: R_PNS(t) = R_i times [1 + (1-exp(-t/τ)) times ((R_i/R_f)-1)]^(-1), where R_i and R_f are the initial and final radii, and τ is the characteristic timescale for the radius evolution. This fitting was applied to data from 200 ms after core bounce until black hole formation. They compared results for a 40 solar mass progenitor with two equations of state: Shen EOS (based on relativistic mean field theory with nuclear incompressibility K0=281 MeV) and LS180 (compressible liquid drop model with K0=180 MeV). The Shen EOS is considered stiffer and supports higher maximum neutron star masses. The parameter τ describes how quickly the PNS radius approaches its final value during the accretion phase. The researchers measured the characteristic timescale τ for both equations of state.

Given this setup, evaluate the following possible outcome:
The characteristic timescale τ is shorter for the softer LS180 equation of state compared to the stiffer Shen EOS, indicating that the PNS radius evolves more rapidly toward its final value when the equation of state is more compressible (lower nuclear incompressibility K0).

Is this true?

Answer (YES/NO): NO